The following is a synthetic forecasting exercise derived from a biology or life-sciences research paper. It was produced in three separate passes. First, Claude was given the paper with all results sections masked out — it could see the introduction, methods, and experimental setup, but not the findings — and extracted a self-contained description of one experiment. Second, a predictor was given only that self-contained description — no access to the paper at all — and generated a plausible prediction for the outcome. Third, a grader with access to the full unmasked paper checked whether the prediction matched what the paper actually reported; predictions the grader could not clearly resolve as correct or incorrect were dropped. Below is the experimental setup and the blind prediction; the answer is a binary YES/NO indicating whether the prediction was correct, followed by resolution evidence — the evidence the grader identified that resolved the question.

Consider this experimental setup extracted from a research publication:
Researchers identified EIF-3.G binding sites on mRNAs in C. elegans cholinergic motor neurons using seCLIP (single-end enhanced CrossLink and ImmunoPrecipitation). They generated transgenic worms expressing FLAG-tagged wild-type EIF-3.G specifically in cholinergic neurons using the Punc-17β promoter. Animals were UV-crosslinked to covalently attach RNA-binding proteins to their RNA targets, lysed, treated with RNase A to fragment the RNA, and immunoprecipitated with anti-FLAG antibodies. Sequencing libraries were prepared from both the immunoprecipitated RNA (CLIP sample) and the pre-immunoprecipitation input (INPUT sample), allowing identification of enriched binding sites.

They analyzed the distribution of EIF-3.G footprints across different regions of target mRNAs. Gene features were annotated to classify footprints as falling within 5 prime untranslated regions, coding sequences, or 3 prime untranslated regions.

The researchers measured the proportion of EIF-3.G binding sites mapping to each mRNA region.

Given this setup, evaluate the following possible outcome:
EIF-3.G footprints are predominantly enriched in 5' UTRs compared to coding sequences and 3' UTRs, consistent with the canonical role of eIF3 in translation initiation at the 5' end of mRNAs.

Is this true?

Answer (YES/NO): YES